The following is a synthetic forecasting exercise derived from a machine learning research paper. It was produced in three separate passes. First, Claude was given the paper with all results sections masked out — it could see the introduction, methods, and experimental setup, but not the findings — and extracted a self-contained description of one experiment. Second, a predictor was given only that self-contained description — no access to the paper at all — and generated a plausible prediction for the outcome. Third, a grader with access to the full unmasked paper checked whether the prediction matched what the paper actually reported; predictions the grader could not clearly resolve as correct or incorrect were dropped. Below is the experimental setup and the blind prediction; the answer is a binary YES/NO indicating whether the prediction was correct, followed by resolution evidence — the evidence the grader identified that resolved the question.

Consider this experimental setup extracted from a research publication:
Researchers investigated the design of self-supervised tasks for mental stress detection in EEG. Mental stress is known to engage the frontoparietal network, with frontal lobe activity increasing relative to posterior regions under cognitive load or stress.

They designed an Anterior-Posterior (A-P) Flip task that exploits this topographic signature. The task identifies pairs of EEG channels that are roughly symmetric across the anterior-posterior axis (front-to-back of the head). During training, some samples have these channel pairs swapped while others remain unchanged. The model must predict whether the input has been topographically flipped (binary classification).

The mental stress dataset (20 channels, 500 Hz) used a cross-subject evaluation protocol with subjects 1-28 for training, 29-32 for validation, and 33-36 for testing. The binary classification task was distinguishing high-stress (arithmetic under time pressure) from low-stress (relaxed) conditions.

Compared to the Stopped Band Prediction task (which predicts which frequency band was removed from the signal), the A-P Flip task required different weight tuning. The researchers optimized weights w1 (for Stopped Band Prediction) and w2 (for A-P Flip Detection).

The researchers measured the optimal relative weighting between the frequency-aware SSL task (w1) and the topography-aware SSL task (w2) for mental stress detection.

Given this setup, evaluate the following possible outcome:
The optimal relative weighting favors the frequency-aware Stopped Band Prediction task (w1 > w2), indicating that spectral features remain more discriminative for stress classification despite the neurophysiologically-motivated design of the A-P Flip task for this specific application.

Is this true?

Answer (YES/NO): YES